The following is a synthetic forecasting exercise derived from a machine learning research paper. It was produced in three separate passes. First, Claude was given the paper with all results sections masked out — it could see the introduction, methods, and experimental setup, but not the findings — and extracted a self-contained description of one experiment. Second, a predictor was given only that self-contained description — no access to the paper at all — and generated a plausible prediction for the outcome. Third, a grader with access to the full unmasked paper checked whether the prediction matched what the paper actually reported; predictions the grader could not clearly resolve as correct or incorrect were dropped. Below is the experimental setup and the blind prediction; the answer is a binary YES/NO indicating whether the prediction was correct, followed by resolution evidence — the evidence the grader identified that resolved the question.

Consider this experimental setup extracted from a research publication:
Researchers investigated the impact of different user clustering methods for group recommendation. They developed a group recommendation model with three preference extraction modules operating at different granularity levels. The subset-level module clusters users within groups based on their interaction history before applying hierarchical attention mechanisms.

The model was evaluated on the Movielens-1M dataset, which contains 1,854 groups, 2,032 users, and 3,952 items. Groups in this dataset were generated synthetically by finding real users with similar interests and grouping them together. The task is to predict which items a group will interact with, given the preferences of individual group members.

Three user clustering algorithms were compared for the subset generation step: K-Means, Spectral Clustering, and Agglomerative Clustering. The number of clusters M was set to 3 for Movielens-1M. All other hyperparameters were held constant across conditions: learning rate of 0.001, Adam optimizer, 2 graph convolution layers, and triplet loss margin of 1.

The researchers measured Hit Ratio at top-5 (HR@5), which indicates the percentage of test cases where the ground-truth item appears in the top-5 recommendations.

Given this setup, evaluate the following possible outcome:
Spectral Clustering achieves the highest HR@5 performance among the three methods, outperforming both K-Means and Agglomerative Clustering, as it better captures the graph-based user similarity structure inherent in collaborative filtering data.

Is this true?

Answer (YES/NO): NO